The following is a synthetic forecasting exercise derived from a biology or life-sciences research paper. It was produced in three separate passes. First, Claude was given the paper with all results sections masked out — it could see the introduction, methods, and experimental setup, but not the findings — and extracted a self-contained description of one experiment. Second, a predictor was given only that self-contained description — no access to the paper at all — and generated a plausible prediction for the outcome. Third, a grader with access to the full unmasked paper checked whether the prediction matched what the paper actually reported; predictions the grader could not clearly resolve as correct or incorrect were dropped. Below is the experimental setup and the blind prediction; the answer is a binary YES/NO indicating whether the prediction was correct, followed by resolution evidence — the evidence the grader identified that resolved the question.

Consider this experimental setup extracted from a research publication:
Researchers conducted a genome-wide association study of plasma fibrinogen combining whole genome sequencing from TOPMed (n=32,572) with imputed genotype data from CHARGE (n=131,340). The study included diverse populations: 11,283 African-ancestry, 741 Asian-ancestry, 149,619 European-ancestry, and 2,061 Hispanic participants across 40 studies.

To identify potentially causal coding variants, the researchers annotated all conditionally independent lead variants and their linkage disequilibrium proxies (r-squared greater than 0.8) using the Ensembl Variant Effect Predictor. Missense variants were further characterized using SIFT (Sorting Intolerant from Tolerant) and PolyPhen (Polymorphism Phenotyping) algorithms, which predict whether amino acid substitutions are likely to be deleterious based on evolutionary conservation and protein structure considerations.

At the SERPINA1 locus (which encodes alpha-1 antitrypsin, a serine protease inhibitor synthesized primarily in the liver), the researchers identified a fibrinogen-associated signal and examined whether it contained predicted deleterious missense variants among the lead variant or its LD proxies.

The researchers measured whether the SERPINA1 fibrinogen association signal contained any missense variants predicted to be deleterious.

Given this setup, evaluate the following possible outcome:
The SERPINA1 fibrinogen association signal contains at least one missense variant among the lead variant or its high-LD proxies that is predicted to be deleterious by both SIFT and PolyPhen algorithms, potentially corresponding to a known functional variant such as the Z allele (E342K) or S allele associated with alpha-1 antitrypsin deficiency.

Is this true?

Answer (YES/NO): NO